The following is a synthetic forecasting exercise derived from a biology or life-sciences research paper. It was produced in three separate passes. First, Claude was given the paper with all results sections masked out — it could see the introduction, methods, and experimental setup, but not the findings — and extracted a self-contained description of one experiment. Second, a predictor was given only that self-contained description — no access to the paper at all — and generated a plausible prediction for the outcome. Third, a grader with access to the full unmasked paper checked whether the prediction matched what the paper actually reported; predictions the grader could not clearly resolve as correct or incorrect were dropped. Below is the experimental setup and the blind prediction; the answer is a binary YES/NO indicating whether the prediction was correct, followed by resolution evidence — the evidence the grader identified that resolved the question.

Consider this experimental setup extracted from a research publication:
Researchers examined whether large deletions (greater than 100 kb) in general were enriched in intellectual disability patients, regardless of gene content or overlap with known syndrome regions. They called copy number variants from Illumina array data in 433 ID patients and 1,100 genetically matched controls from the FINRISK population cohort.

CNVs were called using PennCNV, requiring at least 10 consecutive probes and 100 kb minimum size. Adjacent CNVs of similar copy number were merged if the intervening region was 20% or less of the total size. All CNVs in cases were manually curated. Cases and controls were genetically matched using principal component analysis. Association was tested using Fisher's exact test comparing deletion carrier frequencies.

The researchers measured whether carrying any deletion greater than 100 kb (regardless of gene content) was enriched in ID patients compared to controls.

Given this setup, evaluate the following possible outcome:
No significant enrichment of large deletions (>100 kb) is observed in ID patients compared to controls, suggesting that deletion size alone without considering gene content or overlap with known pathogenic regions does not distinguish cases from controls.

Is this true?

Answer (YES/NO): YES